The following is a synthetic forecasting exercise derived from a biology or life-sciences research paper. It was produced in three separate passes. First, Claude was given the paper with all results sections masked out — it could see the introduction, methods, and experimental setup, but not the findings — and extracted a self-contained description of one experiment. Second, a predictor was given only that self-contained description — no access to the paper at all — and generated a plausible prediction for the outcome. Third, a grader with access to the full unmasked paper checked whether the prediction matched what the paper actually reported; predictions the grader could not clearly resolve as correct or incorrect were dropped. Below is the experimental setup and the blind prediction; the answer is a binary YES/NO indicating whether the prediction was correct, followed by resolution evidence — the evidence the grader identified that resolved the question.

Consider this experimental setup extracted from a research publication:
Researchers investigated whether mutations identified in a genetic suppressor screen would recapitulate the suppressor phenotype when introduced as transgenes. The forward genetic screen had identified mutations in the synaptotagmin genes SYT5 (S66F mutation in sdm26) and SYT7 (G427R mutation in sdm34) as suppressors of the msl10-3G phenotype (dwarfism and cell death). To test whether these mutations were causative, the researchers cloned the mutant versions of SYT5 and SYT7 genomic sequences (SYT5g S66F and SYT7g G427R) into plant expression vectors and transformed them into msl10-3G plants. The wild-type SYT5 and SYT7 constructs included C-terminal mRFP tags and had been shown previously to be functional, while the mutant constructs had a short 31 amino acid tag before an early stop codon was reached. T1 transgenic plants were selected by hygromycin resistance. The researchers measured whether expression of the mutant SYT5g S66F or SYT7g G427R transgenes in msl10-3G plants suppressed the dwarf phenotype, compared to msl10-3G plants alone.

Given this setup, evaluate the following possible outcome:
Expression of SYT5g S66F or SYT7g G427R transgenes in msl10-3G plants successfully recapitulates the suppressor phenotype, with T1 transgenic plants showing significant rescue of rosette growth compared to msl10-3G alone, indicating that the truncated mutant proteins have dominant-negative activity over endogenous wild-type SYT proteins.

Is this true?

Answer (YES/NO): NO